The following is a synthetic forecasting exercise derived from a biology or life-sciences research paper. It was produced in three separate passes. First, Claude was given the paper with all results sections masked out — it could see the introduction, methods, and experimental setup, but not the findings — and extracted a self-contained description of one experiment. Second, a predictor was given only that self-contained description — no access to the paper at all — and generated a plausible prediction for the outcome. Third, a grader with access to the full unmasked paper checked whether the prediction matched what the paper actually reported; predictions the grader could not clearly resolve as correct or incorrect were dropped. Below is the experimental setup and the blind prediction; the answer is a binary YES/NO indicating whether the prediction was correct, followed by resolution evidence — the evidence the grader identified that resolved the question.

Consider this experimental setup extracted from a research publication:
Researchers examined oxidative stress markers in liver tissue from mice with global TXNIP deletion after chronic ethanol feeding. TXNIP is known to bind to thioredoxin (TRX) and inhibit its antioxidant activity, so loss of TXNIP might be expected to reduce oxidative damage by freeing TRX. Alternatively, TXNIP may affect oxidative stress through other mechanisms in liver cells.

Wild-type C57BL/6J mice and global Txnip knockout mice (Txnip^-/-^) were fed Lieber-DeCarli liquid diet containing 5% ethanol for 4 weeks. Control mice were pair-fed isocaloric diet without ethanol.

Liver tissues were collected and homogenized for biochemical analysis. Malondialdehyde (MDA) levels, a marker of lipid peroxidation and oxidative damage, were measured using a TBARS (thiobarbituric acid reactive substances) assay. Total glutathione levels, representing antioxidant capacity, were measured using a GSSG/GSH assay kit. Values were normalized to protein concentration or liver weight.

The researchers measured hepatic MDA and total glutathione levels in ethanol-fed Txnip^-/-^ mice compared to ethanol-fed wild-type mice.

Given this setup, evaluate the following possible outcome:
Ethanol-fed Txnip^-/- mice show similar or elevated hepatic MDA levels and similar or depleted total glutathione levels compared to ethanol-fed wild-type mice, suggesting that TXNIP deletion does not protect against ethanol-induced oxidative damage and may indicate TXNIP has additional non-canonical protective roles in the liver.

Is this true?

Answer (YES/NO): YES